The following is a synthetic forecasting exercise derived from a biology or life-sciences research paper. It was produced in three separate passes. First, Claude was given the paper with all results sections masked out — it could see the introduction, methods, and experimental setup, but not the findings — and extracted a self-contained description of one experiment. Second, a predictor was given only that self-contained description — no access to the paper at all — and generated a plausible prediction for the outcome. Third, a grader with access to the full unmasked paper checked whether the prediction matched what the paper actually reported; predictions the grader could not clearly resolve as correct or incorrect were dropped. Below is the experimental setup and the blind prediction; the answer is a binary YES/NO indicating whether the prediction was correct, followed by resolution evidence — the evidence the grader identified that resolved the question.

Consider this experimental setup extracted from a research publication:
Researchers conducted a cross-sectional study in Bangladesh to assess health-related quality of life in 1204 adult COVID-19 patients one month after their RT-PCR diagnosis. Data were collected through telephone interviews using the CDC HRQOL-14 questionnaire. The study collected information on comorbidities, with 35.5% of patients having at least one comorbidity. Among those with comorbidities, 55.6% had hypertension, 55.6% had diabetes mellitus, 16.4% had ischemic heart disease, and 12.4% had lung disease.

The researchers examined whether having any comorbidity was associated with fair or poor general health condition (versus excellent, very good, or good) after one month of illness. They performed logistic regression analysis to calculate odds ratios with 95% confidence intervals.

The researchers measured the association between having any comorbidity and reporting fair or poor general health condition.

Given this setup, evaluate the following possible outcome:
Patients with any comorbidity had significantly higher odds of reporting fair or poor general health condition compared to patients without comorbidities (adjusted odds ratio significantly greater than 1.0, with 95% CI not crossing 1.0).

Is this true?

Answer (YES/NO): YES